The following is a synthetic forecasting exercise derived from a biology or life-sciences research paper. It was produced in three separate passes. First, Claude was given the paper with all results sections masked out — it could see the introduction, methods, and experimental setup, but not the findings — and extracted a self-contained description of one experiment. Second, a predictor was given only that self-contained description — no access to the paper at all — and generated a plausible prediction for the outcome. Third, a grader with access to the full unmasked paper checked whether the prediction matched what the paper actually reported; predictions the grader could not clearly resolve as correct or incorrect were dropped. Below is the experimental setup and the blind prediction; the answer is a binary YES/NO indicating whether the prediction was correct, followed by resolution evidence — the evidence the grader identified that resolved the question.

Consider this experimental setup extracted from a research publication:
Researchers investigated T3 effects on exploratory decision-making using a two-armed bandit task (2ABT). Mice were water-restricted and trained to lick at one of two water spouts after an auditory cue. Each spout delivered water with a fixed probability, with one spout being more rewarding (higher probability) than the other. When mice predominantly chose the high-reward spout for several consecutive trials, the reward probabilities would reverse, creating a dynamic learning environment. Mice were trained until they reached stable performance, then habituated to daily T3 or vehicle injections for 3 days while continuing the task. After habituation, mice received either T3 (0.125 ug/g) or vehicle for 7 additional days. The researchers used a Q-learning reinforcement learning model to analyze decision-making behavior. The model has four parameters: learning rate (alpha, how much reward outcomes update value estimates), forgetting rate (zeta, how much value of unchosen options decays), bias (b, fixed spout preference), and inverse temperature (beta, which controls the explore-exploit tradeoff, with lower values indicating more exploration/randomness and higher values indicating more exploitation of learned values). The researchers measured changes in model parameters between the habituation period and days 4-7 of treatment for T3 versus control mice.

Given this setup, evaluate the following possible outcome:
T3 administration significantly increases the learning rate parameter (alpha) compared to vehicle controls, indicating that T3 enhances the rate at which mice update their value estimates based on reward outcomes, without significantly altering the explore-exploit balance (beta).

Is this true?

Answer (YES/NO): NO